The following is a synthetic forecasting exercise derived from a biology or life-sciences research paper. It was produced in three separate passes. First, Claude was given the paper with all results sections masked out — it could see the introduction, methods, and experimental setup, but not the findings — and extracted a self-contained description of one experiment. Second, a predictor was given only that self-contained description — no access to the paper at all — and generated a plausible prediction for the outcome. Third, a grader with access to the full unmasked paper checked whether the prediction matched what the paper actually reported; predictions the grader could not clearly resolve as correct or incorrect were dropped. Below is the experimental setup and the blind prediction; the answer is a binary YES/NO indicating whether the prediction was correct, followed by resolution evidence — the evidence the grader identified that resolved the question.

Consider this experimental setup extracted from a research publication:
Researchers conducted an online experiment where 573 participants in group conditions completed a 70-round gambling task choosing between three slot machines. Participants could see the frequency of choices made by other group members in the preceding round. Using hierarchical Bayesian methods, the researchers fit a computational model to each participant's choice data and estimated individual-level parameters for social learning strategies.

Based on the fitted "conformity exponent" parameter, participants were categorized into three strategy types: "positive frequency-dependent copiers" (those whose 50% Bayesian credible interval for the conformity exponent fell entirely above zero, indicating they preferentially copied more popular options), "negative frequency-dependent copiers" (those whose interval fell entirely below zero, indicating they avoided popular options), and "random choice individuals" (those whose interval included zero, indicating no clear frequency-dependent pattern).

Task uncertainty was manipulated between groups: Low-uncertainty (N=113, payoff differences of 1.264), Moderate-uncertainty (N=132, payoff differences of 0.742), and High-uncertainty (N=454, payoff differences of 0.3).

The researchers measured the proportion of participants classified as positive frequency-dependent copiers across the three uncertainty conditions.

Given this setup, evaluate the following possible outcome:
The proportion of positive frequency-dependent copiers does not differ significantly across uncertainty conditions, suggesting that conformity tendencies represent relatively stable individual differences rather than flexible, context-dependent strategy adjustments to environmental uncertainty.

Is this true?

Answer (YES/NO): NO